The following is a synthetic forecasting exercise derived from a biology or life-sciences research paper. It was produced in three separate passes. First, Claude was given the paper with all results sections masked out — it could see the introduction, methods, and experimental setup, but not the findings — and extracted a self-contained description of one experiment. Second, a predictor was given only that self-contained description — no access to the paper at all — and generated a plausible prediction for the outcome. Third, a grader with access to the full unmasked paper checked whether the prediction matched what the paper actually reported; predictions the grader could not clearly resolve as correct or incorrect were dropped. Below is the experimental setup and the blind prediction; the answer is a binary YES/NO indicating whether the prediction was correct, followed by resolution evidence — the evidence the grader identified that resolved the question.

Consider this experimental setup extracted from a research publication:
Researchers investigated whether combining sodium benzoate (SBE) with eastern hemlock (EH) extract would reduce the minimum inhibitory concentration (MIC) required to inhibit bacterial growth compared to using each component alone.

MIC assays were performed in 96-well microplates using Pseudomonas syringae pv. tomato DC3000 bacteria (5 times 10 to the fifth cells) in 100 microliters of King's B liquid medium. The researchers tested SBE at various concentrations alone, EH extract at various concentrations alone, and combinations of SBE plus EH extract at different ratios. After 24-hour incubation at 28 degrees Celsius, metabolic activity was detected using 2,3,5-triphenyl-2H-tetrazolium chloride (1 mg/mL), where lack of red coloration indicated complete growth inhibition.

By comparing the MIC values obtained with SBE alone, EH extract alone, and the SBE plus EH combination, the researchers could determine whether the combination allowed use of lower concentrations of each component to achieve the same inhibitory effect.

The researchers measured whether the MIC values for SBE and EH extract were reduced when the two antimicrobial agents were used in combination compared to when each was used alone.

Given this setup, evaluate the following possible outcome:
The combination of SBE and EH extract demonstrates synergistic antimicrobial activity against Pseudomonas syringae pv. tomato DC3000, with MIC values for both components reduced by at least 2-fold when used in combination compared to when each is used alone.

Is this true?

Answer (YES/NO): NO